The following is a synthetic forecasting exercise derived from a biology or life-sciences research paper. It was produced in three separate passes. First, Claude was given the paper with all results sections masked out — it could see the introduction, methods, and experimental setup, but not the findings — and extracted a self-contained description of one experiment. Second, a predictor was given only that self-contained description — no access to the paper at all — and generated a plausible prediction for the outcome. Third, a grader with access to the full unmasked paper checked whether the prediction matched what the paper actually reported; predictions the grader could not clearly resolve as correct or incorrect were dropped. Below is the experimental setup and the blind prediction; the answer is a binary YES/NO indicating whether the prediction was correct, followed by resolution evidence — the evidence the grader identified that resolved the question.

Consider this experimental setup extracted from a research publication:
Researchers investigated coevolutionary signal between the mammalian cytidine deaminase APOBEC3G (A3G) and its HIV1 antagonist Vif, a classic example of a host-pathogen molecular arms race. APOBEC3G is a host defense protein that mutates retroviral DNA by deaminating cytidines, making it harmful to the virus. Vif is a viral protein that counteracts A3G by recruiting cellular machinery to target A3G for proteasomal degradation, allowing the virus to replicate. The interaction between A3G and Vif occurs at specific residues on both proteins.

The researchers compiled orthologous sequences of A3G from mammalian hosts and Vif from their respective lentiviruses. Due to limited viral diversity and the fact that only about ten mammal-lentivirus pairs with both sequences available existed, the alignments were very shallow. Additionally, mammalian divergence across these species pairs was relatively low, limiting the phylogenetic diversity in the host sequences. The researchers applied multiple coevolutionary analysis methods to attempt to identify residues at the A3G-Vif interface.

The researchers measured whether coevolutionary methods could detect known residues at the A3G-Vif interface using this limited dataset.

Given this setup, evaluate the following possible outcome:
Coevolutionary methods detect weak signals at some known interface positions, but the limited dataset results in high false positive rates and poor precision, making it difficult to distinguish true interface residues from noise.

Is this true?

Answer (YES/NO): YES